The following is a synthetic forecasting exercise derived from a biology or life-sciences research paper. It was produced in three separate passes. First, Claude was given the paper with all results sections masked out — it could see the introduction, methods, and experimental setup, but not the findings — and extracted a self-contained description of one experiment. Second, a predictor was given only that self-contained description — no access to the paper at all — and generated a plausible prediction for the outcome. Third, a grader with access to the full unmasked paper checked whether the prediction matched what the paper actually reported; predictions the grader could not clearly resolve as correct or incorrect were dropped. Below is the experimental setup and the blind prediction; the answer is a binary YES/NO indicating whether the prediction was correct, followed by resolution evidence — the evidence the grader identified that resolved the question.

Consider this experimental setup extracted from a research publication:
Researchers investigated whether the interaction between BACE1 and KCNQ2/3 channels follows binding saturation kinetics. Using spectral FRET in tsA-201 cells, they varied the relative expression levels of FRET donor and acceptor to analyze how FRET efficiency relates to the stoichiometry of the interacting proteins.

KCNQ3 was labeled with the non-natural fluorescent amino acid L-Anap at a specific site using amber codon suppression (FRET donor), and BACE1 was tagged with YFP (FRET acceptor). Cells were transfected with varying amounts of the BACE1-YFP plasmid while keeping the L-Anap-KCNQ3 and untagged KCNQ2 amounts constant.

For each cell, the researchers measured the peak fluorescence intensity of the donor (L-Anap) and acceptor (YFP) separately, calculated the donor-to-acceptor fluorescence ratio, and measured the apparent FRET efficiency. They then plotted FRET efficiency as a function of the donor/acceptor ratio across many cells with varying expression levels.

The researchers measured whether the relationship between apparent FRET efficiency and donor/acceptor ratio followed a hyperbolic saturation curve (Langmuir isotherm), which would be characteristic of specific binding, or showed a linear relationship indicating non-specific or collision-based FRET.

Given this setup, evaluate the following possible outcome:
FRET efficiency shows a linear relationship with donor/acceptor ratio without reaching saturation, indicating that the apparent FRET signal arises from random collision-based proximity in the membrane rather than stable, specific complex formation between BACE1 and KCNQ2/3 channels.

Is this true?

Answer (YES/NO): NO